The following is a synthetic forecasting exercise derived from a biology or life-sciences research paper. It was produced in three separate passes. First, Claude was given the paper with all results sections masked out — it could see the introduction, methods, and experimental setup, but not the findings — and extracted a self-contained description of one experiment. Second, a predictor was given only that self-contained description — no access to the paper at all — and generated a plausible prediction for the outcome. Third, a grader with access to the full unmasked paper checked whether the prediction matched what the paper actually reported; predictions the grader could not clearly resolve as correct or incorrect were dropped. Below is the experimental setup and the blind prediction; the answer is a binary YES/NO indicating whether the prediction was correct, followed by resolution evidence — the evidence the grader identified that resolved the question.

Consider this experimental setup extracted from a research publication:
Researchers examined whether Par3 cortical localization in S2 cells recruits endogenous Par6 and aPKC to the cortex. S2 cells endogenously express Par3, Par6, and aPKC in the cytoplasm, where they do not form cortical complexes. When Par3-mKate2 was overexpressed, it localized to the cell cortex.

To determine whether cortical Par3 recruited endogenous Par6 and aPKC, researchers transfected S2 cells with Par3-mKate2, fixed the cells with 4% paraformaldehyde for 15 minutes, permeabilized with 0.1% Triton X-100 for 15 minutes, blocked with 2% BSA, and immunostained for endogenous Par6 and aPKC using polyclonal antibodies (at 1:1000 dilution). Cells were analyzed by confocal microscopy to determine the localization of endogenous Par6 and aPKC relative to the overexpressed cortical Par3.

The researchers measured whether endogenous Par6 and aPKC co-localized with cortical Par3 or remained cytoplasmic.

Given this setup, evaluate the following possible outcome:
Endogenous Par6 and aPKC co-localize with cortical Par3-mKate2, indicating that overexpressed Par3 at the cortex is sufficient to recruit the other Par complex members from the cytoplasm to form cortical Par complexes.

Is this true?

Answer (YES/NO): YES